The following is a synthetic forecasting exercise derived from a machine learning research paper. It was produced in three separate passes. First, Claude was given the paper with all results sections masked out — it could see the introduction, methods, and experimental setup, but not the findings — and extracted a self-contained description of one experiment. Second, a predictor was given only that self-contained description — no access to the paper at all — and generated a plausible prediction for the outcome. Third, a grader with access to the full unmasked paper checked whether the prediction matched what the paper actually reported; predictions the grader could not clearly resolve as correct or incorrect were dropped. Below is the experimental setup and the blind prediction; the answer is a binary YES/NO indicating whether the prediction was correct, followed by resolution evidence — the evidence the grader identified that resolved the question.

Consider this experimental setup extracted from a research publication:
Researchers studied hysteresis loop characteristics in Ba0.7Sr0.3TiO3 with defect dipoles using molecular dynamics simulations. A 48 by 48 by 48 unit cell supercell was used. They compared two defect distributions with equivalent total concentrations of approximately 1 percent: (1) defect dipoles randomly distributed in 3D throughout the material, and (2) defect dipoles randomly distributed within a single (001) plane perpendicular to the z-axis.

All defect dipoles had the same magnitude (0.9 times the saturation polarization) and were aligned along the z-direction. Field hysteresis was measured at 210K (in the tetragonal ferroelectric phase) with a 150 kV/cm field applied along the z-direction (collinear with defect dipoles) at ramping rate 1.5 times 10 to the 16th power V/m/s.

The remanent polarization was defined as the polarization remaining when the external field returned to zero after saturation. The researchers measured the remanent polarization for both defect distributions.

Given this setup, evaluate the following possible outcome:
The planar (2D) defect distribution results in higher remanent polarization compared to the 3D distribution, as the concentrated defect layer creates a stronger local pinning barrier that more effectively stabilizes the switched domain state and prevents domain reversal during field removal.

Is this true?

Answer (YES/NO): NO